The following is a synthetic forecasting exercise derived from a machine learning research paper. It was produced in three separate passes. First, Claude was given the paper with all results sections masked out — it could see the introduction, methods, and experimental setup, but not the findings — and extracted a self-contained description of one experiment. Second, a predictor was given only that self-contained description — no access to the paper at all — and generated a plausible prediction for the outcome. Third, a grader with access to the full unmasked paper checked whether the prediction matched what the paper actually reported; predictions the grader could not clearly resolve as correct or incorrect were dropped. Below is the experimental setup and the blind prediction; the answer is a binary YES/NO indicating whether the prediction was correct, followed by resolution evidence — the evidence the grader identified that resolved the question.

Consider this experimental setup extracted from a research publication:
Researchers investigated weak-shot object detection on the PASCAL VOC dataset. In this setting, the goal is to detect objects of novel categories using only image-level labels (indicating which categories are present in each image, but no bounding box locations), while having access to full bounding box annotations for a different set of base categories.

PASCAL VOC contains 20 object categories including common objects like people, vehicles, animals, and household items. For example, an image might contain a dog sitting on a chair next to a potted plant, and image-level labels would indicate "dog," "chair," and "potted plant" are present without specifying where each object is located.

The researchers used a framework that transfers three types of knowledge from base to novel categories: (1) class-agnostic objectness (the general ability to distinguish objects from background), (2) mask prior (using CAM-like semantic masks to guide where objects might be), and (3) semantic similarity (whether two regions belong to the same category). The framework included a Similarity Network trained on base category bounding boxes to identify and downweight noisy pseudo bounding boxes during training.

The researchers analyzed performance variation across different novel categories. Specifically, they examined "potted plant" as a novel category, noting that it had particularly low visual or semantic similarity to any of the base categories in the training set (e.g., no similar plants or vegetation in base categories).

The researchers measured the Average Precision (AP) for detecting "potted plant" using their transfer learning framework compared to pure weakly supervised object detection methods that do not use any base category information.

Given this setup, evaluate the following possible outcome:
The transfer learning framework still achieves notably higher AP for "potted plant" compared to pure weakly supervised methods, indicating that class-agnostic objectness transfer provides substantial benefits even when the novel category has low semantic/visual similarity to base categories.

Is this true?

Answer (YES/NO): NO